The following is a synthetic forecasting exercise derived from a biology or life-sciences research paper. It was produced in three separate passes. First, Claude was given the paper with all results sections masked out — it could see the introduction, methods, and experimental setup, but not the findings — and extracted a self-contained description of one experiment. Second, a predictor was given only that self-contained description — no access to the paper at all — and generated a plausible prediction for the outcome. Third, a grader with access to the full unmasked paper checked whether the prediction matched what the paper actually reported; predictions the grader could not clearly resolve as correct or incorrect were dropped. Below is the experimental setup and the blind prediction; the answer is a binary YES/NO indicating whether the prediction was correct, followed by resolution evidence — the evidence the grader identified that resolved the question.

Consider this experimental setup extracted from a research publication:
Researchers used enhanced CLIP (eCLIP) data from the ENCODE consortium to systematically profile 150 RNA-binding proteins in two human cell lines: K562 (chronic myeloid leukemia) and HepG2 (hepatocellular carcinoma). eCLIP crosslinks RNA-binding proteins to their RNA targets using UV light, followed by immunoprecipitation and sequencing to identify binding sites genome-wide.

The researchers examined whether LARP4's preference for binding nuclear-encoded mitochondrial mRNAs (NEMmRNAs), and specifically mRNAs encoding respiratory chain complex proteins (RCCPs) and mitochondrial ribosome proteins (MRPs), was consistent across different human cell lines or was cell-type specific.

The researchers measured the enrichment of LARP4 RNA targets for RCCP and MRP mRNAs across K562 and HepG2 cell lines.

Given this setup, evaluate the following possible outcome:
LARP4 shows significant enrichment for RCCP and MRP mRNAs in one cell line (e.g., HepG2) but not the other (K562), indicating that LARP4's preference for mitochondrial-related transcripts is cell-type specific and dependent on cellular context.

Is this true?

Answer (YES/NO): NO